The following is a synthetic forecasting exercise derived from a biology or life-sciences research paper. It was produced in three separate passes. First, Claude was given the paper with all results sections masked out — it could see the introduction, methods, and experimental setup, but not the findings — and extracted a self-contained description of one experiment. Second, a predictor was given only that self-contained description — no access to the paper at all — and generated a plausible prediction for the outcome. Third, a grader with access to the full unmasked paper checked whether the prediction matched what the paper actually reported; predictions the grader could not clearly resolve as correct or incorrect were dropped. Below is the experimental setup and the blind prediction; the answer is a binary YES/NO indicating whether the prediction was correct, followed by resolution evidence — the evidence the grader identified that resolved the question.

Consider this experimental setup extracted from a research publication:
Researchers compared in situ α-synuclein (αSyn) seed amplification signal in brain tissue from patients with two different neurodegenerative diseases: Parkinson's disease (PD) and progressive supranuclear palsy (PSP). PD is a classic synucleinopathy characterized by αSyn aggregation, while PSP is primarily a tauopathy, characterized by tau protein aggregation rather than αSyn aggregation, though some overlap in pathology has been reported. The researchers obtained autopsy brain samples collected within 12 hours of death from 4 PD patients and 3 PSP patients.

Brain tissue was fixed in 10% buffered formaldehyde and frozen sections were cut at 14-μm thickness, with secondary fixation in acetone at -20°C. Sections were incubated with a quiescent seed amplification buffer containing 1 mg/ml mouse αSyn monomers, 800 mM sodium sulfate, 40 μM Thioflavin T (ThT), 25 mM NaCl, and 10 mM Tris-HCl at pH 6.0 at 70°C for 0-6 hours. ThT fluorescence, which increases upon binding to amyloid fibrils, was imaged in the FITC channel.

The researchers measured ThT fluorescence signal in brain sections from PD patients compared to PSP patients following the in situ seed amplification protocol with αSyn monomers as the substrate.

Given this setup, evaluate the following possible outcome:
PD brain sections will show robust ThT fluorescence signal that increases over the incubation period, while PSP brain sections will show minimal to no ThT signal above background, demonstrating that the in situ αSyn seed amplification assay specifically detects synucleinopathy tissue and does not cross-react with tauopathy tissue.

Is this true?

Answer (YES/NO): YES